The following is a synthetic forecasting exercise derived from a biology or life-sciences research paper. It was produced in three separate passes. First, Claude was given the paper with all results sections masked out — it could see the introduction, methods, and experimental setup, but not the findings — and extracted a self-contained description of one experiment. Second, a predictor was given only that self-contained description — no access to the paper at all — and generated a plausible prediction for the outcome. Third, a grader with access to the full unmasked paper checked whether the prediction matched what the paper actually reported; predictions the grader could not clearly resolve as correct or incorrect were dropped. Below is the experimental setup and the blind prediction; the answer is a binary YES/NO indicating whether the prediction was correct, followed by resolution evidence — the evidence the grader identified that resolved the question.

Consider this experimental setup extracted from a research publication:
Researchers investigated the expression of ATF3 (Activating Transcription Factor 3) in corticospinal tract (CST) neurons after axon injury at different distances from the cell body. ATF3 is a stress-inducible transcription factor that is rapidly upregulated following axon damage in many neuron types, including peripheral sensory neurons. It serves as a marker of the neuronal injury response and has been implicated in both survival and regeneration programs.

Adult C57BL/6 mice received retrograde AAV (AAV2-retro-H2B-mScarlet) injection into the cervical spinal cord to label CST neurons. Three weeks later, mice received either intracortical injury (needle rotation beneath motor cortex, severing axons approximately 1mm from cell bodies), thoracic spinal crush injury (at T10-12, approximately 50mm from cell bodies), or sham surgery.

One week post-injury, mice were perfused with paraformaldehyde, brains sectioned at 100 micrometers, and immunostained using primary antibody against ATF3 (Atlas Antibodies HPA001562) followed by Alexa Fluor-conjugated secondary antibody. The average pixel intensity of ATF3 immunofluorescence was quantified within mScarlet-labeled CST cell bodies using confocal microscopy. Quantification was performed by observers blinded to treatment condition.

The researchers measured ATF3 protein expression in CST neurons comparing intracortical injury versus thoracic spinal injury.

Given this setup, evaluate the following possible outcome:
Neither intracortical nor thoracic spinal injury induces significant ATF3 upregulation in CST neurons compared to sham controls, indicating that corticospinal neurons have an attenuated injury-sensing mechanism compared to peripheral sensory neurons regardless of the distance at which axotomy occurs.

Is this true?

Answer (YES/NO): NO